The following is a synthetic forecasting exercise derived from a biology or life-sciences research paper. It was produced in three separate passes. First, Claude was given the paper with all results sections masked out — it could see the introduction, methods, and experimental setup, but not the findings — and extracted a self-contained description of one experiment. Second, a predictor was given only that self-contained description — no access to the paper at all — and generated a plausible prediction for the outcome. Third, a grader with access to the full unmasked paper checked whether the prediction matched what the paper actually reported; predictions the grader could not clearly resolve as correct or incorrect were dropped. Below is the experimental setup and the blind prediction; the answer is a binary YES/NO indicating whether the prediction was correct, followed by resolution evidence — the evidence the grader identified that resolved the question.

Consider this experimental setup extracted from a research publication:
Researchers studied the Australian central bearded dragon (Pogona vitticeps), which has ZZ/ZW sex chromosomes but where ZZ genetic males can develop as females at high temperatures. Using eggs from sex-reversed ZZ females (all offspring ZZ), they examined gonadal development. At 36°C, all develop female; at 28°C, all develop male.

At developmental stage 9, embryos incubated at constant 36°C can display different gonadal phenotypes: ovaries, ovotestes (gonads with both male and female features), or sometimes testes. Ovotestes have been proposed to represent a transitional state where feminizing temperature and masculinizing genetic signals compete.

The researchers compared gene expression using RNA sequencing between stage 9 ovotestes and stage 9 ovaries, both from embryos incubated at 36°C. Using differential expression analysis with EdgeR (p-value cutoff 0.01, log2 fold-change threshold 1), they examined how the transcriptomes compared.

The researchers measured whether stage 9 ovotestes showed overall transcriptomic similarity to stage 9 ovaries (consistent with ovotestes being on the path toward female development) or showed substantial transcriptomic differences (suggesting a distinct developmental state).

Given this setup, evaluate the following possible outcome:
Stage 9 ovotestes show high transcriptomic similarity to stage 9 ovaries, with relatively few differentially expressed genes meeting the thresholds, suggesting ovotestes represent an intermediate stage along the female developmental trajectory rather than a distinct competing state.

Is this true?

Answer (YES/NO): YES